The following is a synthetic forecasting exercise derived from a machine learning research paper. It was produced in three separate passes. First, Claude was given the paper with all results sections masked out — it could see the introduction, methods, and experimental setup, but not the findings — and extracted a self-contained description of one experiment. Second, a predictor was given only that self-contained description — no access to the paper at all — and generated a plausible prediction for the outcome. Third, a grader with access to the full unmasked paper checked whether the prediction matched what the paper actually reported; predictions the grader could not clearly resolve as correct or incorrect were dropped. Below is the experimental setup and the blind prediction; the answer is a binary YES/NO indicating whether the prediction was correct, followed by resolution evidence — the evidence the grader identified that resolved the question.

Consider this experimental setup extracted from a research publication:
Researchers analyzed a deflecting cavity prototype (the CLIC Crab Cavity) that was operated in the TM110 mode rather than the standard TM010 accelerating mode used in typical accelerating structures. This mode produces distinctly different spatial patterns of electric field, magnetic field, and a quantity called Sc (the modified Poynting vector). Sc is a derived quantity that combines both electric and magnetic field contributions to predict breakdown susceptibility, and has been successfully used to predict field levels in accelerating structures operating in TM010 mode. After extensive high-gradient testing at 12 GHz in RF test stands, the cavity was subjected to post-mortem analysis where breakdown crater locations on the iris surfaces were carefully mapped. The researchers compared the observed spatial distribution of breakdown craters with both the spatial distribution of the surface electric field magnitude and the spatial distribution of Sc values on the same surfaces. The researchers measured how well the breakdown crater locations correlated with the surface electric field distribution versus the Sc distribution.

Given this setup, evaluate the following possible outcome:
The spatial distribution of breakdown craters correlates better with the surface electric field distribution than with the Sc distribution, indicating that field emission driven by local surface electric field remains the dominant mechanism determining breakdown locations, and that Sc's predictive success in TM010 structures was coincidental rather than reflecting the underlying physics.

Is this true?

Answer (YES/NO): NO